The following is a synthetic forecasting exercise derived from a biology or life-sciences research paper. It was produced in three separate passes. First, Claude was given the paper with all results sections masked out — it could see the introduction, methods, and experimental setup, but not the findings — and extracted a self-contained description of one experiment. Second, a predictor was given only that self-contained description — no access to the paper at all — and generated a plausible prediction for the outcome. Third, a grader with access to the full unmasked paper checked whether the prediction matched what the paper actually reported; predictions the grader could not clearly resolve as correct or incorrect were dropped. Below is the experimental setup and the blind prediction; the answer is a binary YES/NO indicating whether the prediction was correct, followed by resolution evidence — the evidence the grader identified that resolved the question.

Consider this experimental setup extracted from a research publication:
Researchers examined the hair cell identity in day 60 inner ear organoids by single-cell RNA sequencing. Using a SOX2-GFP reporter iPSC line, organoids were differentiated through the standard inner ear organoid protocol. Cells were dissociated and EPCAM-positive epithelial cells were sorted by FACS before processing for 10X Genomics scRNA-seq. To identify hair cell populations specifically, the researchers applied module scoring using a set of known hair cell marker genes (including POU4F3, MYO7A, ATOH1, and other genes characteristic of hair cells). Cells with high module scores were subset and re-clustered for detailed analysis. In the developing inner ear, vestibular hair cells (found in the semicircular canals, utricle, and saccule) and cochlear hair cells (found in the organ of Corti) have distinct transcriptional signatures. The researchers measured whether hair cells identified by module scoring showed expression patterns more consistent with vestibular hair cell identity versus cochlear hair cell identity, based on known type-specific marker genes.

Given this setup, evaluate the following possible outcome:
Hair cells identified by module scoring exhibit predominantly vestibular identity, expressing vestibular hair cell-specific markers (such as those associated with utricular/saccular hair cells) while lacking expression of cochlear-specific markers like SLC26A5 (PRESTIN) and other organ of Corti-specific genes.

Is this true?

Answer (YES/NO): NO